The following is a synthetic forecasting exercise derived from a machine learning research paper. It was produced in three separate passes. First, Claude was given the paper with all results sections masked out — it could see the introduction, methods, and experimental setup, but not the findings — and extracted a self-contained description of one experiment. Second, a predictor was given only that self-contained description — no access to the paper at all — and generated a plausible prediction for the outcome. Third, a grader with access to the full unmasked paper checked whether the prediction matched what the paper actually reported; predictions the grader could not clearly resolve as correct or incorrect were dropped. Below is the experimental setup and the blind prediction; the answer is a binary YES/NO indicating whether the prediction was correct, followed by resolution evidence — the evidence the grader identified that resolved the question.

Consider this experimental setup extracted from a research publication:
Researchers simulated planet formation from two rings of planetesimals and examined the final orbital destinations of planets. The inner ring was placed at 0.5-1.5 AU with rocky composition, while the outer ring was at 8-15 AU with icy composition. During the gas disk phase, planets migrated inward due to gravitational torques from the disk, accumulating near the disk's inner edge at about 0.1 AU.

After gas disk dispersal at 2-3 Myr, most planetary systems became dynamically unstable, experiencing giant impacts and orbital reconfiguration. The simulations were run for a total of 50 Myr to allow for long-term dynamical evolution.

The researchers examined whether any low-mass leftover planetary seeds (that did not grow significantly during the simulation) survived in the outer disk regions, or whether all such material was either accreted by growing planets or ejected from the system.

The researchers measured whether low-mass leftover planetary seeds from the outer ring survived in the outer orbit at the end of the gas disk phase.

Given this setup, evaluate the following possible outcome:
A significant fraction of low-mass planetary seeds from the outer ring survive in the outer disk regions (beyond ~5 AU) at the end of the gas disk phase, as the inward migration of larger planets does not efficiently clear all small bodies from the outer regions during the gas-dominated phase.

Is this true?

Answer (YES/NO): YES